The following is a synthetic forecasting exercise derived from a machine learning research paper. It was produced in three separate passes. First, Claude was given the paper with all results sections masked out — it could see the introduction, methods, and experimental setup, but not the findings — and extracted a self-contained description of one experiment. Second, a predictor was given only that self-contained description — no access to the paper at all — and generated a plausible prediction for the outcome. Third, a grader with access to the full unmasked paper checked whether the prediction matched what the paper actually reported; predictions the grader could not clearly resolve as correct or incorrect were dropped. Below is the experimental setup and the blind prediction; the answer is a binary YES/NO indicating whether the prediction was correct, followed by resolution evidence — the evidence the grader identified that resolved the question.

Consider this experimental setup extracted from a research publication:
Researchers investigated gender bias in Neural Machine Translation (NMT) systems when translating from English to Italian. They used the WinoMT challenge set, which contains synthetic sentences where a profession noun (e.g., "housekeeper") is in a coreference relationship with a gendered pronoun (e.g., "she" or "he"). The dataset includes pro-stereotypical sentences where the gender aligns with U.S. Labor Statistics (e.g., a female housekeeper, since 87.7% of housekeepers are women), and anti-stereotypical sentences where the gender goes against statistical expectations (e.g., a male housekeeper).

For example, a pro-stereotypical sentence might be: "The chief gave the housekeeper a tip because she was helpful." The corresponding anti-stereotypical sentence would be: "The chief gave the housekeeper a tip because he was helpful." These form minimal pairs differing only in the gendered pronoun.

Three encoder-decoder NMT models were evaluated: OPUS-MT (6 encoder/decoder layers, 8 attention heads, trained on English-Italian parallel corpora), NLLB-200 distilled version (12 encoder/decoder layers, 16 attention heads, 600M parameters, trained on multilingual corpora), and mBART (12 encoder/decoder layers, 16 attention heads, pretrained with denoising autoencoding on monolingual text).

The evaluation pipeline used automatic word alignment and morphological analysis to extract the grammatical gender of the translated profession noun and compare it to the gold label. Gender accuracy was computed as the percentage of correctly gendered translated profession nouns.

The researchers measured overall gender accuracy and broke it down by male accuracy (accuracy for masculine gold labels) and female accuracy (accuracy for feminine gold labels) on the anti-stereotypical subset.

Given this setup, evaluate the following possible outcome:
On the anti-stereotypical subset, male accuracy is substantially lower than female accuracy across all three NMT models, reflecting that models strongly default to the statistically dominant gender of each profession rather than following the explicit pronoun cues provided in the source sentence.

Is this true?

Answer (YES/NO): NO